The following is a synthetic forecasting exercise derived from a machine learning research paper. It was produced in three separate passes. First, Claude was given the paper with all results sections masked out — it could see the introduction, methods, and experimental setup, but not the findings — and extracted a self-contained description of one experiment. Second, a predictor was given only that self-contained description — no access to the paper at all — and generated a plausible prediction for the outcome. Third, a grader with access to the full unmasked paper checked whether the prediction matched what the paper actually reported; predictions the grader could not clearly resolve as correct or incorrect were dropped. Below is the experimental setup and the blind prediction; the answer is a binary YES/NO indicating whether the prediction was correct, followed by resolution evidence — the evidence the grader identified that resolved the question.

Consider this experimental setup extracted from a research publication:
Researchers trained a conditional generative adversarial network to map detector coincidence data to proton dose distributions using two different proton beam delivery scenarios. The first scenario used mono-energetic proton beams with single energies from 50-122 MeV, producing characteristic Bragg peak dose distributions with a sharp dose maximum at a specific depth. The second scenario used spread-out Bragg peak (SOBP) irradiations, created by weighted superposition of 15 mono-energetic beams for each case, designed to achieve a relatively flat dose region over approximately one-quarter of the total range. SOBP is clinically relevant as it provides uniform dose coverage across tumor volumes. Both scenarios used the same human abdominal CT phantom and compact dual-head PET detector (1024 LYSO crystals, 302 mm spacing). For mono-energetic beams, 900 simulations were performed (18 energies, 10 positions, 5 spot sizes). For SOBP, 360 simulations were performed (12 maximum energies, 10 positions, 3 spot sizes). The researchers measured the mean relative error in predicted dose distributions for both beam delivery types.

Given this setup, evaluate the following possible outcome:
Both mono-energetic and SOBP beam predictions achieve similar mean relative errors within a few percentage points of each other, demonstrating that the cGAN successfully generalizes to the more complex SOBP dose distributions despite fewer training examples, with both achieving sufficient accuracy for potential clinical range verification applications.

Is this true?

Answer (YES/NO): YES